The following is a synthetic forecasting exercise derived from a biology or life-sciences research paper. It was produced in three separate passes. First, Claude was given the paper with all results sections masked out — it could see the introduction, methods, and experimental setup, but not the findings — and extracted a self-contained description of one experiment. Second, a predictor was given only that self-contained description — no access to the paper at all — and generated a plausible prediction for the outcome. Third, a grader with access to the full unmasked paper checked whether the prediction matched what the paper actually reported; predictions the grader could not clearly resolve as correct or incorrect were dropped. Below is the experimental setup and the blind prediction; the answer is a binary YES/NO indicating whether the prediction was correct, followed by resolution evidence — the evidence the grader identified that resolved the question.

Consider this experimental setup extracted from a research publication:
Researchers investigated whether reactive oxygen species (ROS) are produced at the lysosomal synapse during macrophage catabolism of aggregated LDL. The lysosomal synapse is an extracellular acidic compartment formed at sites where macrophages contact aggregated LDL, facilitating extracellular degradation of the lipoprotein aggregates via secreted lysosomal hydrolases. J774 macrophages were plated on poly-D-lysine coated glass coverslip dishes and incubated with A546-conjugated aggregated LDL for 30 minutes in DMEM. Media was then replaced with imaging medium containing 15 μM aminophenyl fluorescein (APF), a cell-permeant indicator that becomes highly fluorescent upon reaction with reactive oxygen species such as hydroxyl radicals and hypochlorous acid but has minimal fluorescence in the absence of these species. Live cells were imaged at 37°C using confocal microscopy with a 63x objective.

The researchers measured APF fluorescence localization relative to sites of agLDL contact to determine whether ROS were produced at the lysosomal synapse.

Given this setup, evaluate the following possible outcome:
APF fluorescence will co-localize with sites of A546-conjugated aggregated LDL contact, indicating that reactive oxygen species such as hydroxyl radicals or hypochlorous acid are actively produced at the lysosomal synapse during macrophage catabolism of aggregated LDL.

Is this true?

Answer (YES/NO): YES